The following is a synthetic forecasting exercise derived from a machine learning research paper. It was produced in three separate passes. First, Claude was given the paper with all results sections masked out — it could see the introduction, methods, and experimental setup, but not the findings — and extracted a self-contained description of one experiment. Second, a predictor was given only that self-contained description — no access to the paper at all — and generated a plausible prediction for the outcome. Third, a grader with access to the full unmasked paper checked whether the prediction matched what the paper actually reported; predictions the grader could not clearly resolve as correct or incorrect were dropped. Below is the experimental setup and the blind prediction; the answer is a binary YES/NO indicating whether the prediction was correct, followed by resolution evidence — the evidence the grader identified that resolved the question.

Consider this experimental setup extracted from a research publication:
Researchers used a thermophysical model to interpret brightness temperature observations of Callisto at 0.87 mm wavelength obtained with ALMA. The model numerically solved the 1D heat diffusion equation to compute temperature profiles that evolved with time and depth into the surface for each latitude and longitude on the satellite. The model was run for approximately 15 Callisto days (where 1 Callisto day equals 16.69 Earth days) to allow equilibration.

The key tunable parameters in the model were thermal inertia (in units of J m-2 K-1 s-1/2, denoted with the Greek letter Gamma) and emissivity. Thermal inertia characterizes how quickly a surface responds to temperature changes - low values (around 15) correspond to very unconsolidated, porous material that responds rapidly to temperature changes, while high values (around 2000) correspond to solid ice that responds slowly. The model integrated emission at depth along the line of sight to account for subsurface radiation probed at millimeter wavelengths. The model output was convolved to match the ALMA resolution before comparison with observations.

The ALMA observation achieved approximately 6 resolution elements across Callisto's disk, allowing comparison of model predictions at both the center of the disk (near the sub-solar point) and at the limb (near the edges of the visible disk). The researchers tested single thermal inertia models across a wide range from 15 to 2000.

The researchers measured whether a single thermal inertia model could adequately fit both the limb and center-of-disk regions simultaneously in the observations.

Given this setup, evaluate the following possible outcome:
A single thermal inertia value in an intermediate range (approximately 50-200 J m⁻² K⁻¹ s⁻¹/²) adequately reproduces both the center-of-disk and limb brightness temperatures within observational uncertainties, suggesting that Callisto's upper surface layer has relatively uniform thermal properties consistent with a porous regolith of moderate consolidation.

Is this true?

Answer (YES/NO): NO